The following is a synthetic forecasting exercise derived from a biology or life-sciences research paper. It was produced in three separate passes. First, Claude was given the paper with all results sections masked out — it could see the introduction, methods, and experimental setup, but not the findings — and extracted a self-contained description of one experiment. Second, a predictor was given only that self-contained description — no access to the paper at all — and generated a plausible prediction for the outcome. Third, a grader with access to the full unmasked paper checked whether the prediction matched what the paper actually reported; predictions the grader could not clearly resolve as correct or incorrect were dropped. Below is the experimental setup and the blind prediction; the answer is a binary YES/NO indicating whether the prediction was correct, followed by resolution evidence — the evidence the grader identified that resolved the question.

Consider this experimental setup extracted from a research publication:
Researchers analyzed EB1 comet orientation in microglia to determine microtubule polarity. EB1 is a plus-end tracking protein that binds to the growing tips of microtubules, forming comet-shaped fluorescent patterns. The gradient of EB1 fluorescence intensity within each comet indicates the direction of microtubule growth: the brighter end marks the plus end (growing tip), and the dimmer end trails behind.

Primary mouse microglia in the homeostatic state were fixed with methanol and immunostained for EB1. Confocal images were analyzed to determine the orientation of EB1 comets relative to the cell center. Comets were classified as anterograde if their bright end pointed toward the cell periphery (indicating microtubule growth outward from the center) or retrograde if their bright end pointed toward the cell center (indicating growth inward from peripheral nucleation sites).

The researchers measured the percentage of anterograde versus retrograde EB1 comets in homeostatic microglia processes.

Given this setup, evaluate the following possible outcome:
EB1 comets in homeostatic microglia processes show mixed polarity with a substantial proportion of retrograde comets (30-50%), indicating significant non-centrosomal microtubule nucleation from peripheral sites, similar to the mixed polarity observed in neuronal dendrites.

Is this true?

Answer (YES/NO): NO